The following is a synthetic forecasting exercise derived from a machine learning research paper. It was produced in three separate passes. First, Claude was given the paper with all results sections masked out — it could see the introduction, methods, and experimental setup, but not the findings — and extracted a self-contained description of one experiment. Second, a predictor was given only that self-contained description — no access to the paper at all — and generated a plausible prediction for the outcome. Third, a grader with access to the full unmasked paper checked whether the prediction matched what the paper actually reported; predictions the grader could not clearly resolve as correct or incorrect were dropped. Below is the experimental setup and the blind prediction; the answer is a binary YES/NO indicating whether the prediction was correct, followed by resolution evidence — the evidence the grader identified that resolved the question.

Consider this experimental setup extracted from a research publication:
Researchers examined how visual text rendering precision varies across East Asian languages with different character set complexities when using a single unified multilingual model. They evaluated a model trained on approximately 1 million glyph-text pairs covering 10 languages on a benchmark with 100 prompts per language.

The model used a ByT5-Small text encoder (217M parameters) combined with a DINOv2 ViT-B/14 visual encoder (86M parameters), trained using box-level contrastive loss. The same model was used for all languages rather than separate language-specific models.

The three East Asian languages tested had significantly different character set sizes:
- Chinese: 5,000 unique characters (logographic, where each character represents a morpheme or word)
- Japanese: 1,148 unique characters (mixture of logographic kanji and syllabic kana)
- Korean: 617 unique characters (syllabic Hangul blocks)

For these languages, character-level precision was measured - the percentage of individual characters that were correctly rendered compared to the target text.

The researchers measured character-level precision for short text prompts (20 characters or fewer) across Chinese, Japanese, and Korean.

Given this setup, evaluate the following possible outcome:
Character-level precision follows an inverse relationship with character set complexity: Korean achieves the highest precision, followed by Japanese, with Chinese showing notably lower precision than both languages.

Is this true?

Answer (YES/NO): NO